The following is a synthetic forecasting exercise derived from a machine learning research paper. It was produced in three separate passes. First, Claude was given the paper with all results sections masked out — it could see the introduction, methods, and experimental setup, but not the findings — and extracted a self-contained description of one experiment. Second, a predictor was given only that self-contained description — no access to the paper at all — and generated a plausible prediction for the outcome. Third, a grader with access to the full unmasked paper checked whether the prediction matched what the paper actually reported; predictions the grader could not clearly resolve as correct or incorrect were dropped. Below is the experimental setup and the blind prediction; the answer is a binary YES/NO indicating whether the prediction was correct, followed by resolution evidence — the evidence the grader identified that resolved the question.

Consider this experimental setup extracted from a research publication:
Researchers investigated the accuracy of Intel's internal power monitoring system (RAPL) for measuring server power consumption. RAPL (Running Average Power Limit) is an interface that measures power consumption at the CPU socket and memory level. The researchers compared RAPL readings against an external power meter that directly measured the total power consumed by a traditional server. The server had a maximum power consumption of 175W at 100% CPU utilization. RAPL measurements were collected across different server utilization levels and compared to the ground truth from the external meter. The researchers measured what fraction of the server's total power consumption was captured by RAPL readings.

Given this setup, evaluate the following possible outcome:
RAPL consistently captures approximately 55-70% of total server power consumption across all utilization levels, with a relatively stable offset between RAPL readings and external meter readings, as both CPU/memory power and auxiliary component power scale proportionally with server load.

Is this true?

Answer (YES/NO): NO